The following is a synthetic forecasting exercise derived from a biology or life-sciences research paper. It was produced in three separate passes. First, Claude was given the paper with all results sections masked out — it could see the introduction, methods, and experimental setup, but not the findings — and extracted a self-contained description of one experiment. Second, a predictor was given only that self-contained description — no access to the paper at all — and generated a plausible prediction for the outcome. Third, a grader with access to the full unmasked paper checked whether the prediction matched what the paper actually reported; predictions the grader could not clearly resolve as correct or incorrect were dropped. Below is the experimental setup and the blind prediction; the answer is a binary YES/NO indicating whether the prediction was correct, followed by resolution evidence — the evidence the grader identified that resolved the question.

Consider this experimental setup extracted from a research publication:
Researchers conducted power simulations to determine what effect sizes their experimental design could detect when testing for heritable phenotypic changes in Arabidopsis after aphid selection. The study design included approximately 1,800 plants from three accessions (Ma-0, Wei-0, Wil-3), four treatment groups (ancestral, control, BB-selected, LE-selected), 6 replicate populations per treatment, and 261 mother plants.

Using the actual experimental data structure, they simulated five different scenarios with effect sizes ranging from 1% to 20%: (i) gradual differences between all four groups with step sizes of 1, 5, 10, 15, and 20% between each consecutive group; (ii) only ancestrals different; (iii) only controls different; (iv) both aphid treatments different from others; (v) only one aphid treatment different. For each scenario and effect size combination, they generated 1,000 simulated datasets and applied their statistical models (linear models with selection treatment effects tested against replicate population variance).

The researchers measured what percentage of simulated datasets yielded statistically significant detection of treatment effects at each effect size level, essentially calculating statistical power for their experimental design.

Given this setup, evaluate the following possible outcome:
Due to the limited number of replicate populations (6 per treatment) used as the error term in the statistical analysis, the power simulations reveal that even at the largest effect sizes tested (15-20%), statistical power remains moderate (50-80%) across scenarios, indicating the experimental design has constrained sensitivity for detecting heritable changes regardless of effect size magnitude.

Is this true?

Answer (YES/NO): NO